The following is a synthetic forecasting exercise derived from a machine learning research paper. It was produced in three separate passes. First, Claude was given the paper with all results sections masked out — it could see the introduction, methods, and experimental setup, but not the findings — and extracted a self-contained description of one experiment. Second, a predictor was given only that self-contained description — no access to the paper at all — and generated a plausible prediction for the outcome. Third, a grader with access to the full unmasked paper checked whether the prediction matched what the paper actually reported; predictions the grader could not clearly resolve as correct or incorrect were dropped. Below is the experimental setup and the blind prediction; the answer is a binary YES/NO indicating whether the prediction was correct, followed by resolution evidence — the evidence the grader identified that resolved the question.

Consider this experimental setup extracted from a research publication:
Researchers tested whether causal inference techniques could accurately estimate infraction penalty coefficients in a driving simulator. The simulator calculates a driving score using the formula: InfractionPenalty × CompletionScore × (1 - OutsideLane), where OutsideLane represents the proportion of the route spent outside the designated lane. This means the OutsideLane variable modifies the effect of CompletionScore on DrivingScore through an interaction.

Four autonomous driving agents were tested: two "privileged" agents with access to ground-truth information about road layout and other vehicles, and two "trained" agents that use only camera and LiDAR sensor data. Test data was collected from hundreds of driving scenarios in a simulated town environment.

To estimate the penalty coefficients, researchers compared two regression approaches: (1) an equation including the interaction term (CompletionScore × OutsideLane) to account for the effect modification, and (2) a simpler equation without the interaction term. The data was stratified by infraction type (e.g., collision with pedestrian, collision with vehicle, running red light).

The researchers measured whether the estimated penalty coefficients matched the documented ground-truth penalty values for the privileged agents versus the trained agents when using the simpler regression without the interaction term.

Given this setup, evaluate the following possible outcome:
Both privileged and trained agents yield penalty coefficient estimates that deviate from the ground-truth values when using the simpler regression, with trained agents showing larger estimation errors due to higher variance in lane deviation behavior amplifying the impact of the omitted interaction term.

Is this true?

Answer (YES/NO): NO